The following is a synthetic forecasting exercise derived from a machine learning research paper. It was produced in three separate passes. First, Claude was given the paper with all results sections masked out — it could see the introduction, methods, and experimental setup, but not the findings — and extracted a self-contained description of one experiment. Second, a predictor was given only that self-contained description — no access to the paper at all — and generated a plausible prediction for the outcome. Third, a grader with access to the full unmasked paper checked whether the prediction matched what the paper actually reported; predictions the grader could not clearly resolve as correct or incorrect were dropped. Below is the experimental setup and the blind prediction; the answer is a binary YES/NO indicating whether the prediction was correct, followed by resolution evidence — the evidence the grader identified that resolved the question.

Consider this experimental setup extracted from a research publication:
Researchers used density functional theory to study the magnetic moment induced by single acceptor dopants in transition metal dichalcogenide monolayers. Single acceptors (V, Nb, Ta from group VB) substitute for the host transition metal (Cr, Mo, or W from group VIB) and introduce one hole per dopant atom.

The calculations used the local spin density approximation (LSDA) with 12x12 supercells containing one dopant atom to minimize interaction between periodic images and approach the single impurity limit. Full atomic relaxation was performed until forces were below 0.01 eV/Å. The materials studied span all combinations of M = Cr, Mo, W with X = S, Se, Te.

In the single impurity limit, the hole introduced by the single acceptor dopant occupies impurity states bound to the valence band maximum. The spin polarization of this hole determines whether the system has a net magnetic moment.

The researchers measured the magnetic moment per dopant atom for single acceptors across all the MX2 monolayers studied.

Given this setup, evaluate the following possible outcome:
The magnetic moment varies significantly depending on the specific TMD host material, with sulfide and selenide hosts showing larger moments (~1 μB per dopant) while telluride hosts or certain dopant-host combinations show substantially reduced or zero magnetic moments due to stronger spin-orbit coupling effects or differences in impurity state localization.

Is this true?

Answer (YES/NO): NO